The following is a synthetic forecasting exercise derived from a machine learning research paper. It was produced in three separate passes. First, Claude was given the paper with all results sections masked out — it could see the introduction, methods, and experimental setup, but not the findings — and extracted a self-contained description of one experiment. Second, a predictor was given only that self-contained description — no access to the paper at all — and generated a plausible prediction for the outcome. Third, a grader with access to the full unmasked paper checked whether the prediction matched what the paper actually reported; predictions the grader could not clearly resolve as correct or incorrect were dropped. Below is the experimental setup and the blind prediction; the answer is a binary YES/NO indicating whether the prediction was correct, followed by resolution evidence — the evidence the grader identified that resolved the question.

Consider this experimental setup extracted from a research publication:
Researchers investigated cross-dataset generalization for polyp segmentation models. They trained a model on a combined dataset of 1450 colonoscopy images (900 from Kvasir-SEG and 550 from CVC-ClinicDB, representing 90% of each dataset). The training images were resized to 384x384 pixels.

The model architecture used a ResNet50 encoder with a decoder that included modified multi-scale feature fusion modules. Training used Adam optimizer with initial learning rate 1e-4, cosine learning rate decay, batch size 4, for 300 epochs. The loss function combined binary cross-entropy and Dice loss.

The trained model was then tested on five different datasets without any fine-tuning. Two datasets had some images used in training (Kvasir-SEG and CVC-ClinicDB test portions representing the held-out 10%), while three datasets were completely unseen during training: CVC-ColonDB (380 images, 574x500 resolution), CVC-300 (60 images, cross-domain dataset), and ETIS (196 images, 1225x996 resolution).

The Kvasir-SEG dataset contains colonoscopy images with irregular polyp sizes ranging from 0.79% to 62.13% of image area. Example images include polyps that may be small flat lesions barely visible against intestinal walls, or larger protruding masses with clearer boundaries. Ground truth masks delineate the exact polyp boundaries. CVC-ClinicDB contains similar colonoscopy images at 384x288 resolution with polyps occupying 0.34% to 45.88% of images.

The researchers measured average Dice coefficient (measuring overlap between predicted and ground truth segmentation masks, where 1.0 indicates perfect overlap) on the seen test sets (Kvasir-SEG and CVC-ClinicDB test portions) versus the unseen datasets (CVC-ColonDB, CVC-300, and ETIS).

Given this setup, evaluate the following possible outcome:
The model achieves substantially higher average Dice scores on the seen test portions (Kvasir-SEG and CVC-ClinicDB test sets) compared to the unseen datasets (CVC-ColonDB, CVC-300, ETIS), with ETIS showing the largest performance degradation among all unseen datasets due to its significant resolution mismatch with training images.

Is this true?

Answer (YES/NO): NO